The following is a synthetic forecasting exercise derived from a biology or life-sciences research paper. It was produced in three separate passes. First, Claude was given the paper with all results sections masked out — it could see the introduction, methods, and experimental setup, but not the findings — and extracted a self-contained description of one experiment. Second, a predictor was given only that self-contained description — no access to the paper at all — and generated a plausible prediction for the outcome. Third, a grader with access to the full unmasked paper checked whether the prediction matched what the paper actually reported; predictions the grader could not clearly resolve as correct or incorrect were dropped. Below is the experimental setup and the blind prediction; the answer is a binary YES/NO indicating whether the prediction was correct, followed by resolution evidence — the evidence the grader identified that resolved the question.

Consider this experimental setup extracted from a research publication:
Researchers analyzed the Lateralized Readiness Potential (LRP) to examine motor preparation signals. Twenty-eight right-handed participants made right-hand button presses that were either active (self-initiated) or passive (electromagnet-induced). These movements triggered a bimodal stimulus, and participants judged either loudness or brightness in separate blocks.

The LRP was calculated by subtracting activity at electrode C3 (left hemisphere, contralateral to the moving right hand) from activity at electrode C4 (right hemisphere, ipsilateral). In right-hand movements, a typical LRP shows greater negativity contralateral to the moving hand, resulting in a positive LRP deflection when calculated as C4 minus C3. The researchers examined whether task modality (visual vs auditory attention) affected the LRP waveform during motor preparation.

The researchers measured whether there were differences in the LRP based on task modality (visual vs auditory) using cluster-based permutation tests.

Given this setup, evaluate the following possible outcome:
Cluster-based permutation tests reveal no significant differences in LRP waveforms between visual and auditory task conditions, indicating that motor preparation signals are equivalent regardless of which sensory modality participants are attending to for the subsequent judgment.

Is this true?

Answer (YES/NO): YES